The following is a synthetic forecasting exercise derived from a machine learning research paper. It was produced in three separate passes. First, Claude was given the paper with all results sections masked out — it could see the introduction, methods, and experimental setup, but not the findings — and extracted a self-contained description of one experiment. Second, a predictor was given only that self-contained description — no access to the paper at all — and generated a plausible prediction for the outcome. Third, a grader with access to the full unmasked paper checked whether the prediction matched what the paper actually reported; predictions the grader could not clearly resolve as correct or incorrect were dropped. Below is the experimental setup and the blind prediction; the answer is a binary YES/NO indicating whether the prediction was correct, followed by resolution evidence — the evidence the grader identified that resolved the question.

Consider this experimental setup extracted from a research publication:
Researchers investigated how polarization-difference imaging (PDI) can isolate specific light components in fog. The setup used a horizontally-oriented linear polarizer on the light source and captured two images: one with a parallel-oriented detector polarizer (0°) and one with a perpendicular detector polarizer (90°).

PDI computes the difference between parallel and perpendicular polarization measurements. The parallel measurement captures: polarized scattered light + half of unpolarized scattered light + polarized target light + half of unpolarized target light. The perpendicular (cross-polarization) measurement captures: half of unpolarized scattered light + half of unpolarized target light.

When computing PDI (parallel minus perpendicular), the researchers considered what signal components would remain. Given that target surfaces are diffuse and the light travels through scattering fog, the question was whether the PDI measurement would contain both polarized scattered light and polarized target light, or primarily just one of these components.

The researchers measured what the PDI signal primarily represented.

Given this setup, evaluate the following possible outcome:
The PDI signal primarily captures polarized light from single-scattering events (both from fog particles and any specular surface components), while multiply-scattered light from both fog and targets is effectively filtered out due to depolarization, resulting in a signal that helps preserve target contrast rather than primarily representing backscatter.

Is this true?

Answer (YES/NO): NO